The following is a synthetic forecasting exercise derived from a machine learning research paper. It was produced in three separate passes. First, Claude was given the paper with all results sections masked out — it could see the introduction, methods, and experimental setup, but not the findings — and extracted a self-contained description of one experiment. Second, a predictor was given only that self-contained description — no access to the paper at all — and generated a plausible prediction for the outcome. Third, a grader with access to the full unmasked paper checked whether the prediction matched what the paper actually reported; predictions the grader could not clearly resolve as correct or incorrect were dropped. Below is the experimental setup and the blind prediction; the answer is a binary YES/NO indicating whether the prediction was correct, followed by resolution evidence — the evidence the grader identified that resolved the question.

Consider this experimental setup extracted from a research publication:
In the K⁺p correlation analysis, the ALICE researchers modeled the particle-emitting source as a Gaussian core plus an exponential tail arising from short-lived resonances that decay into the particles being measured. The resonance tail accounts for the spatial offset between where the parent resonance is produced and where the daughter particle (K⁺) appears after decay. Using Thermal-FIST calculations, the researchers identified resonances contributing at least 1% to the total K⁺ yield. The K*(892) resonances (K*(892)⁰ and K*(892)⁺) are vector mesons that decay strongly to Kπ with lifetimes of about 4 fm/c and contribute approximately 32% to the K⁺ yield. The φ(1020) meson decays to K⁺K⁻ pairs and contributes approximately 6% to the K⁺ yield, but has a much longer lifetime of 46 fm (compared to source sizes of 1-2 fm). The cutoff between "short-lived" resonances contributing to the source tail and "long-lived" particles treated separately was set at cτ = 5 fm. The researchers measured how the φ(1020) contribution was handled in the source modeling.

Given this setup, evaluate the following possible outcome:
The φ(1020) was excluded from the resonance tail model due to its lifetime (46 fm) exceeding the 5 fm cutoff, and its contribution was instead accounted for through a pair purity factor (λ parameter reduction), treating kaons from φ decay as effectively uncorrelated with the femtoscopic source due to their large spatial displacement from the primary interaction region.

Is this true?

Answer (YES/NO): YES